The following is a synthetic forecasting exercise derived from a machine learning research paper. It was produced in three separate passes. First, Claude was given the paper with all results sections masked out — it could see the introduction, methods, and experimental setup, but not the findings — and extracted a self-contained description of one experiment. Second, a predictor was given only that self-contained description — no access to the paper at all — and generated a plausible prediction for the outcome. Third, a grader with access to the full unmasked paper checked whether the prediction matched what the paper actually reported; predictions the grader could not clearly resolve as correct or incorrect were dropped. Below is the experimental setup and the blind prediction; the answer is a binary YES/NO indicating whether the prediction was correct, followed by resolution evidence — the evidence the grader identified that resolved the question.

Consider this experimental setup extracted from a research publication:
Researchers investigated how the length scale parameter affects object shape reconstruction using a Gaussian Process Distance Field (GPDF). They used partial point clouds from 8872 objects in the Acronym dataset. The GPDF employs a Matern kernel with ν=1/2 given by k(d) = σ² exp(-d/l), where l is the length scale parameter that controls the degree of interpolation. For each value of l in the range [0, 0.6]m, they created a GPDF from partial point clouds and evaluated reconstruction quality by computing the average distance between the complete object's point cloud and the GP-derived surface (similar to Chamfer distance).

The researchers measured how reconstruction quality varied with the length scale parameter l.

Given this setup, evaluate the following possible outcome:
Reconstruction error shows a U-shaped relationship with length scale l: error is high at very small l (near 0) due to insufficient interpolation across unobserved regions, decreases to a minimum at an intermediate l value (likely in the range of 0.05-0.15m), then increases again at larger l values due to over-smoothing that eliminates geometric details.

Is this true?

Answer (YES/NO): NO